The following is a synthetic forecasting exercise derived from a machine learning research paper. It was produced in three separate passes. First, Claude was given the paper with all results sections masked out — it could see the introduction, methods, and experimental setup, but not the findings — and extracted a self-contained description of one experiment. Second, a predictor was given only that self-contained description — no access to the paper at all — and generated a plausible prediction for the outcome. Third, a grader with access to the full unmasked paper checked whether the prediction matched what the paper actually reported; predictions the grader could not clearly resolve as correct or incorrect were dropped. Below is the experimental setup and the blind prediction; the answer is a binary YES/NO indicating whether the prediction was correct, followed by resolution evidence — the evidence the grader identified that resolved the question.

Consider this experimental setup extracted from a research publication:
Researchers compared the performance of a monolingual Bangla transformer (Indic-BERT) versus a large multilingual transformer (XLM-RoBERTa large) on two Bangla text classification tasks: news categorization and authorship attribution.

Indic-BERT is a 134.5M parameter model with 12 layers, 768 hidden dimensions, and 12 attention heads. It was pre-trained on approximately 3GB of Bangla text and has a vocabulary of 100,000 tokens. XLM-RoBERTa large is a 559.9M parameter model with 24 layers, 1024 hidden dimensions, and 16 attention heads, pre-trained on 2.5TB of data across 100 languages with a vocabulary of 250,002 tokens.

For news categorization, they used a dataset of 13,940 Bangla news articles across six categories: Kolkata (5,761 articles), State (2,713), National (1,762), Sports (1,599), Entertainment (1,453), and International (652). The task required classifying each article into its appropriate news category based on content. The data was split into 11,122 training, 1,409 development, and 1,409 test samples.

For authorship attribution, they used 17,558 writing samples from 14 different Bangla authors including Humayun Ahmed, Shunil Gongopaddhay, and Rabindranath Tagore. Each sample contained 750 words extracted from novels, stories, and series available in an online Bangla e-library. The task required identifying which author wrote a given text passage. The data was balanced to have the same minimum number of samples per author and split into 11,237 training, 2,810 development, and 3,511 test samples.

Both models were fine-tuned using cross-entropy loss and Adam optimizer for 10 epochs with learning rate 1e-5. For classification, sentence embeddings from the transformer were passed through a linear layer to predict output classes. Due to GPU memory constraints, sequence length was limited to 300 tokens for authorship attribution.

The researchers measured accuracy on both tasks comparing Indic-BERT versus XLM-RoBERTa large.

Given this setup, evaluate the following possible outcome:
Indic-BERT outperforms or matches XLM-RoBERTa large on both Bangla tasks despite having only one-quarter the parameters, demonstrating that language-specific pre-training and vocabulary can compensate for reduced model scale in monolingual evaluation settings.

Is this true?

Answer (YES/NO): YES